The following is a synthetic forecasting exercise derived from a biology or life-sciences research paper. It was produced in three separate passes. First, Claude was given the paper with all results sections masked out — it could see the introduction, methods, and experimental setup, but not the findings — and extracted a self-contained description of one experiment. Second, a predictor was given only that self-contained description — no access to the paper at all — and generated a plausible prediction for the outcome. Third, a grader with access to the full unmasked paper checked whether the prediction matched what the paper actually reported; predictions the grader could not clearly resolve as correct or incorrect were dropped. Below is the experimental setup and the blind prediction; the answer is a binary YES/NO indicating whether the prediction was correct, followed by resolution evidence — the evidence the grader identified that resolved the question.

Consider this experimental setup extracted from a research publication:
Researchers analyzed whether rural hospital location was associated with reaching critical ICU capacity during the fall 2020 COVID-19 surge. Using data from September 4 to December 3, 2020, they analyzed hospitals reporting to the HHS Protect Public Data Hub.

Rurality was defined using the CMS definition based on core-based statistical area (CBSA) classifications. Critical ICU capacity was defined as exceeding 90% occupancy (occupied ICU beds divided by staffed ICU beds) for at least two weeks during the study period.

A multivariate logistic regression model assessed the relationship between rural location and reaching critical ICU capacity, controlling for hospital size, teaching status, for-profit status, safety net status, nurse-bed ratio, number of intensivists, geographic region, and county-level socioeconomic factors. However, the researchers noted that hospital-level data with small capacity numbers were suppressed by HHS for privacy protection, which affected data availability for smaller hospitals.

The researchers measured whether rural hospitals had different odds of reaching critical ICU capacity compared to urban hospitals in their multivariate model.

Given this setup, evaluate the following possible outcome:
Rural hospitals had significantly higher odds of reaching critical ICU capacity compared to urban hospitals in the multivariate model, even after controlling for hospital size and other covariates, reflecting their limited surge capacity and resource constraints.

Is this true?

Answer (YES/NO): YES